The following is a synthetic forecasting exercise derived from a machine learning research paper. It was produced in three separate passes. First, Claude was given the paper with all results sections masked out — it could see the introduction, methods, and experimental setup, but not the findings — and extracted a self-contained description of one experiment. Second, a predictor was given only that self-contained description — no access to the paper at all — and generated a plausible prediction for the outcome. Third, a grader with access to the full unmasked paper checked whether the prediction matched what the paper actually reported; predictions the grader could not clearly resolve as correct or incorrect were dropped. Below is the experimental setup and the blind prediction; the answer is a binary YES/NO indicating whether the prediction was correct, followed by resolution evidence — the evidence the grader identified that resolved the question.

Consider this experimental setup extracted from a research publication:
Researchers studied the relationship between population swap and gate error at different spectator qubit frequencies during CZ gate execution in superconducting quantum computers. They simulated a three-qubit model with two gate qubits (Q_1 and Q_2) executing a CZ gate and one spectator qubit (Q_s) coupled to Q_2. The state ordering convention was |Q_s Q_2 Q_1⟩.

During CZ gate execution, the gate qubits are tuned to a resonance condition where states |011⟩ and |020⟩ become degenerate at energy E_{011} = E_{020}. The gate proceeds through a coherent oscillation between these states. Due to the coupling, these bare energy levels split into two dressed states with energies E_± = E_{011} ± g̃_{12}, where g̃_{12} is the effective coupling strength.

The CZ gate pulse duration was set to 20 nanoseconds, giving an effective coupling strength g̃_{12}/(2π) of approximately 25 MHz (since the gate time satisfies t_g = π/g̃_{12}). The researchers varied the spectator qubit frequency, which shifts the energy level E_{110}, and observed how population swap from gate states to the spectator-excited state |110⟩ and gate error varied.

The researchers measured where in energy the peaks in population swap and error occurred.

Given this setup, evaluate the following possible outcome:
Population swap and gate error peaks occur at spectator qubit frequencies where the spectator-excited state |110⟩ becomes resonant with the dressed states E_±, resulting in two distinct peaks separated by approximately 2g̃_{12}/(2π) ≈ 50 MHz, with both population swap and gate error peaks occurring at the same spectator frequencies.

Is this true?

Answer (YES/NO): YES